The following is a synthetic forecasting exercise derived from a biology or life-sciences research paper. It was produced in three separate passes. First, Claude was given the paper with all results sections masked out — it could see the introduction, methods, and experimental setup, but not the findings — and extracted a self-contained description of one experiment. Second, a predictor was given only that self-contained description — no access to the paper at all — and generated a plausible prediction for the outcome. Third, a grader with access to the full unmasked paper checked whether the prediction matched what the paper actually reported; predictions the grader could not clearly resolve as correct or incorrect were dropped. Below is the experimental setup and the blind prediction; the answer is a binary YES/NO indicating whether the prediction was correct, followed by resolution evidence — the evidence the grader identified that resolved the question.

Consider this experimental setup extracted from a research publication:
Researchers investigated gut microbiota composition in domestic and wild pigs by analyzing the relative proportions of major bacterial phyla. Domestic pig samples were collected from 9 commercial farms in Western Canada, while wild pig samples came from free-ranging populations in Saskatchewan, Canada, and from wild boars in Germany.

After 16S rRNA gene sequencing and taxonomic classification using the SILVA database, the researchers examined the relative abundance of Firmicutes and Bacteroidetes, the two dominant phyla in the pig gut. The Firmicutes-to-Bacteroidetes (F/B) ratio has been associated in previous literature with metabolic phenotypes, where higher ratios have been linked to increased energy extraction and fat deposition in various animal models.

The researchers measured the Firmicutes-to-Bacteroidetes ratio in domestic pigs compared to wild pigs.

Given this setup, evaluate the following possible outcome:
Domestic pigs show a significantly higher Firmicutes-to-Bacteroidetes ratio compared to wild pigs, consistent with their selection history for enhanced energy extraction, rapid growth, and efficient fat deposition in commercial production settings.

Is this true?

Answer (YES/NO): YES